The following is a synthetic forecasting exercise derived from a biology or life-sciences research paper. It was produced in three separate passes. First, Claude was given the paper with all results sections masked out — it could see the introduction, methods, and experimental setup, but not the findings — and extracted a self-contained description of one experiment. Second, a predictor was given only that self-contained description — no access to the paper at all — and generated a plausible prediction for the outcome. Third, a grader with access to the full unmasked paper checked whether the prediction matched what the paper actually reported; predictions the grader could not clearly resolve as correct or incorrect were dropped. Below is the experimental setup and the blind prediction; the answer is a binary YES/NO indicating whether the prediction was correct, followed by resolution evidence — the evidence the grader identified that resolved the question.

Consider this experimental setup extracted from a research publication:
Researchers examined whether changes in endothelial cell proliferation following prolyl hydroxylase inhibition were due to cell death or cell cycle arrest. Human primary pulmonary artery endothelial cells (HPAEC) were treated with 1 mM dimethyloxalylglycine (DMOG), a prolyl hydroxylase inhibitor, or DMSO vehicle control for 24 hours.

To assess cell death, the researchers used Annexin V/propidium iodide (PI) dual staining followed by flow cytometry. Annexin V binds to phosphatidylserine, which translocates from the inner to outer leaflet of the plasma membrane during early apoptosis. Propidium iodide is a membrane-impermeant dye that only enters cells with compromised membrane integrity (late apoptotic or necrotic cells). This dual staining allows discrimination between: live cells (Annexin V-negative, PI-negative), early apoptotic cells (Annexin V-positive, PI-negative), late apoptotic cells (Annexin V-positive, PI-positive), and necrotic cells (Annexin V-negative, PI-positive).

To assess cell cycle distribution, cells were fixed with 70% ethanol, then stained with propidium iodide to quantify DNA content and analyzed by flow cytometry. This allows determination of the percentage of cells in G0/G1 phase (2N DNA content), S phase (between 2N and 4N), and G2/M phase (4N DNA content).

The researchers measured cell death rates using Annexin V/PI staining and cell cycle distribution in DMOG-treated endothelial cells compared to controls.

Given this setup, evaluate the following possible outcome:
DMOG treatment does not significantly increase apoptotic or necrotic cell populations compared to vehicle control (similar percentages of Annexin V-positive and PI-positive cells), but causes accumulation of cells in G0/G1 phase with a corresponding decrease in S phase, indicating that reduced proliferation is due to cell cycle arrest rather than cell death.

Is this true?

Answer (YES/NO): YES